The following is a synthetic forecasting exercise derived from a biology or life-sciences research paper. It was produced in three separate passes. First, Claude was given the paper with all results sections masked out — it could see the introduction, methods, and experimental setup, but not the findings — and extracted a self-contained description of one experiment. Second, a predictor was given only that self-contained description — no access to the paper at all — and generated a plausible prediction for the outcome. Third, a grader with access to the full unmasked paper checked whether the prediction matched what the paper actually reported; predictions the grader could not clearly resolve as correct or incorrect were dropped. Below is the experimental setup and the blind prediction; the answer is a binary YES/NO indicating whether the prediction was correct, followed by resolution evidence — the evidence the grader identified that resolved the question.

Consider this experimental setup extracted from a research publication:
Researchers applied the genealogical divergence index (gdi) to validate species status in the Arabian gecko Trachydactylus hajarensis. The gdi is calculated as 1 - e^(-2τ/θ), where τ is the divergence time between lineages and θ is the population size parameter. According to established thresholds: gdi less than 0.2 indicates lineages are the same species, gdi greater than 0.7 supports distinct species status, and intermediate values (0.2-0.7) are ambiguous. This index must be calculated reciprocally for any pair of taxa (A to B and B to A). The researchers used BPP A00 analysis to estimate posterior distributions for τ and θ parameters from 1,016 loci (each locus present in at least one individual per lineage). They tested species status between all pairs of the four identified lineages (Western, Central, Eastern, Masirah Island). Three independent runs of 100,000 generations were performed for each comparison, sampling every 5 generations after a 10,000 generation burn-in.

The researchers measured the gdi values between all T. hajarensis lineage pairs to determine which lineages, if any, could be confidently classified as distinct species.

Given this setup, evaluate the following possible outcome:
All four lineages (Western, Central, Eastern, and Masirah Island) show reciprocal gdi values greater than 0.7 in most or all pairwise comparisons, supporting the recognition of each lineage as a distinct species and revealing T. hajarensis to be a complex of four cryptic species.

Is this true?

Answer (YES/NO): NO